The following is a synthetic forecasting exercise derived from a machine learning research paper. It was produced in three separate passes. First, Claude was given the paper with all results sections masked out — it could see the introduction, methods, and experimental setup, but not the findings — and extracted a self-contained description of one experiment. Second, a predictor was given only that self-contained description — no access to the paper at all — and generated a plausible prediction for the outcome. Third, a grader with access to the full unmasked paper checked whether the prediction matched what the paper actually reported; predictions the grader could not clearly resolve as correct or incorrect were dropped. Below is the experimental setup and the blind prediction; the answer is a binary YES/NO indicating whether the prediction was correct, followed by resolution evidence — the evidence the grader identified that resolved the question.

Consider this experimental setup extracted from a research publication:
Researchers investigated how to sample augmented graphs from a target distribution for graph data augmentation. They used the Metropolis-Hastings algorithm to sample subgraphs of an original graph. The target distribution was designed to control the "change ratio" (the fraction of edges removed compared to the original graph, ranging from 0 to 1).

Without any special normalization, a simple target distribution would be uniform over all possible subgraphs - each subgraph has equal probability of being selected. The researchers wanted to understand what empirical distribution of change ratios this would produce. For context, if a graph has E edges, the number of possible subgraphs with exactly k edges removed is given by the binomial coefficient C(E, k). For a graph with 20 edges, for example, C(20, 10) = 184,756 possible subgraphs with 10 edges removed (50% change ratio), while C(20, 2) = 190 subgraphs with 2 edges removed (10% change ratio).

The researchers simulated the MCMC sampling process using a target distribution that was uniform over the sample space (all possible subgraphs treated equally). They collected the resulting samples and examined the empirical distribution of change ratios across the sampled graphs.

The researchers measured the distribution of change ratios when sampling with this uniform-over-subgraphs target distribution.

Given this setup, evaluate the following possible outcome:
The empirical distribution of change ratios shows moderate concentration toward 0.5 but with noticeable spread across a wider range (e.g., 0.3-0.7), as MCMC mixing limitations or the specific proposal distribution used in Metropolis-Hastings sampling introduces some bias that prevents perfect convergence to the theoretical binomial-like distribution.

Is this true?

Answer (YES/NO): NO